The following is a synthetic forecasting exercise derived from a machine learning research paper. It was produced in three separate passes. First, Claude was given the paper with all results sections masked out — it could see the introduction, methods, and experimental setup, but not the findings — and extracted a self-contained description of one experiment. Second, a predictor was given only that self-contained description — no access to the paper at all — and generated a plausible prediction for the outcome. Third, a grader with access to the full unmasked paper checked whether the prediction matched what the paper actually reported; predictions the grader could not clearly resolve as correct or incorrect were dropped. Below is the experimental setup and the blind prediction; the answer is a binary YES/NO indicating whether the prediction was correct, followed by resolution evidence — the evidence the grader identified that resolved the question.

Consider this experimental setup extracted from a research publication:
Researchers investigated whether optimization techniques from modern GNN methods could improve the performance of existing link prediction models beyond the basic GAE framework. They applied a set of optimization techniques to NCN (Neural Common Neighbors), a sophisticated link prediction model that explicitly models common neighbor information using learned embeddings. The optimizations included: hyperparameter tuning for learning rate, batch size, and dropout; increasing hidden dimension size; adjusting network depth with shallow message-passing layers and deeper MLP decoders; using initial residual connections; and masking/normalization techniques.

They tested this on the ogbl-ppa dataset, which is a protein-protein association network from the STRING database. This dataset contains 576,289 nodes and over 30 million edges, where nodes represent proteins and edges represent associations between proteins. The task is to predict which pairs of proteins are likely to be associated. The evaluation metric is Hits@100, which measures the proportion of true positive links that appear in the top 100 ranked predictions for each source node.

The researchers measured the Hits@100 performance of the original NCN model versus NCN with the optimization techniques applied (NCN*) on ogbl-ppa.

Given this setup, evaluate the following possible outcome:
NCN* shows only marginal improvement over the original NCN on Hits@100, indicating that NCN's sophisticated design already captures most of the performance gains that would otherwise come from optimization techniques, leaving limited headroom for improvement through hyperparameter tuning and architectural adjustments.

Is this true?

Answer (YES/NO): NO